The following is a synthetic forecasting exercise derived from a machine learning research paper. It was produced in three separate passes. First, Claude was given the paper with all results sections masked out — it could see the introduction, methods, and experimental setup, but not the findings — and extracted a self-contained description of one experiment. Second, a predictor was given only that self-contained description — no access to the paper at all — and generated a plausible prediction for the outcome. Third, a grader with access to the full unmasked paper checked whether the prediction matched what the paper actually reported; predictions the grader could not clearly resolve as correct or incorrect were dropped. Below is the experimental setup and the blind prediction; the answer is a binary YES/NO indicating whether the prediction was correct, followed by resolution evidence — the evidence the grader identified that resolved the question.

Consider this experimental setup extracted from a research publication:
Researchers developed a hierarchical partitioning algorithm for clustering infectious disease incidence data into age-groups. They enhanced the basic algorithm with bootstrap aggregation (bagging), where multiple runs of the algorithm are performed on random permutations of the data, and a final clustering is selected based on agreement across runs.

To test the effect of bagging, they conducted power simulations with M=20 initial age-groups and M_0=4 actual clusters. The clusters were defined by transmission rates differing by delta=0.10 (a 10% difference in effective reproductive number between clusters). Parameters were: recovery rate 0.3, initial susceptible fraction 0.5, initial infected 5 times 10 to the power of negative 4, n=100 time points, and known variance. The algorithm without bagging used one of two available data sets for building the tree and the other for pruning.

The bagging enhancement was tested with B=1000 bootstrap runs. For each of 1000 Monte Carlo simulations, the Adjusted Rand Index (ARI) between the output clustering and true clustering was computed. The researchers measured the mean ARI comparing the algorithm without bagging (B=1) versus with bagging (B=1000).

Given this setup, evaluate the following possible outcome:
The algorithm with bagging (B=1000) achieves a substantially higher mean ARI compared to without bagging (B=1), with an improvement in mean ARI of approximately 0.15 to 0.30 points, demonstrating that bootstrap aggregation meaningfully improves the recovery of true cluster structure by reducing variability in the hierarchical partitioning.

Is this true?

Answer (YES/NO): NO